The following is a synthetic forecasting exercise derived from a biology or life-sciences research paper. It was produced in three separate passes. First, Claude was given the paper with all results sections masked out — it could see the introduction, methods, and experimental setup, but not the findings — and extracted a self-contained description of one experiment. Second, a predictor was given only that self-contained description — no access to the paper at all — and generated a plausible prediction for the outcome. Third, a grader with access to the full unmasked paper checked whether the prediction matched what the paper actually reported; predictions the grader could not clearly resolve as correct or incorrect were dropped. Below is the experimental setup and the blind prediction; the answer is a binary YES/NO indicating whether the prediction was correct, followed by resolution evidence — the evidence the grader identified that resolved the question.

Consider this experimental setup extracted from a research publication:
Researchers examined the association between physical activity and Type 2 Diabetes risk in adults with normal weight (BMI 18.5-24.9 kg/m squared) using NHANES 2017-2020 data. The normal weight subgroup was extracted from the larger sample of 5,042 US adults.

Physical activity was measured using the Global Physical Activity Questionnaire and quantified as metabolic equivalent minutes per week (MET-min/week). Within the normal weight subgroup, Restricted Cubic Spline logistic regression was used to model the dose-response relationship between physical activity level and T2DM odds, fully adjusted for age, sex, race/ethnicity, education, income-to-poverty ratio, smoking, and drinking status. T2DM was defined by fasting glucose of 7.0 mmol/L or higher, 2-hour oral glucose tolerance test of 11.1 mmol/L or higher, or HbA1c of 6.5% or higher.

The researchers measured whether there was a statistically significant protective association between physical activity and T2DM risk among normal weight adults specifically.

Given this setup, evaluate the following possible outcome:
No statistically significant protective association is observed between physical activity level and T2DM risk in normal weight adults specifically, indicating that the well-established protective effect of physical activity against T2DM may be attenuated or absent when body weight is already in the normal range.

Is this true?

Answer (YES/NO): NO